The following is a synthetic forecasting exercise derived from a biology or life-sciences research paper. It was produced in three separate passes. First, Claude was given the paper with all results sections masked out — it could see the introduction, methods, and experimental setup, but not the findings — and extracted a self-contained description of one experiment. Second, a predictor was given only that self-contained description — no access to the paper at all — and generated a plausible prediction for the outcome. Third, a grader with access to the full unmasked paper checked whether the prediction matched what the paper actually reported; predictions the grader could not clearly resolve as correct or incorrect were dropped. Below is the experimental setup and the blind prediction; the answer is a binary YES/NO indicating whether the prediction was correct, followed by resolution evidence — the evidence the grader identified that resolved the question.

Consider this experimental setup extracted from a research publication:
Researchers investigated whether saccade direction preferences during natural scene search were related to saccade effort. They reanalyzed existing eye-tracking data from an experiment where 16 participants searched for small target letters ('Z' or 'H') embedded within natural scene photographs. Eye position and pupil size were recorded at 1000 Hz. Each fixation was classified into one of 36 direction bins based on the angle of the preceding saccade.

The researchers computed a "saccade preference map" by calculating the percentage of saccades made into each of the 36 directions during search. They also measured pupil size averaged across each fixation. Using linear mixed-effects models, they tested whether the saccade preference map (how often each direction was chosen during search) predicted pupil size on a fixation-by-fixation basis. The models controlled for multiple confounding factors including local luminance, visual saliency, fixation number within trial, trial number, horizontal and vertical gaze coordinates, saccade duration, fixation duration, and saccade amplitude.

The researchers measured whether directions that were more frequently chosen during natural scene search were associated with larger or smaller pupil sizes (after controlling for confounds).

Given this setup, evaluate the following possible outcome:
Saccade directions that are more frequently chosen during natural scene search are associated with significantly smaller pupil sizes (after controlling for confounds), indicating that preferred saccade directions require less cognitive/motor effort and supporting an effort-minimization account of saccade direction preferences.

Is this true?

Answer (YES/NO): YES